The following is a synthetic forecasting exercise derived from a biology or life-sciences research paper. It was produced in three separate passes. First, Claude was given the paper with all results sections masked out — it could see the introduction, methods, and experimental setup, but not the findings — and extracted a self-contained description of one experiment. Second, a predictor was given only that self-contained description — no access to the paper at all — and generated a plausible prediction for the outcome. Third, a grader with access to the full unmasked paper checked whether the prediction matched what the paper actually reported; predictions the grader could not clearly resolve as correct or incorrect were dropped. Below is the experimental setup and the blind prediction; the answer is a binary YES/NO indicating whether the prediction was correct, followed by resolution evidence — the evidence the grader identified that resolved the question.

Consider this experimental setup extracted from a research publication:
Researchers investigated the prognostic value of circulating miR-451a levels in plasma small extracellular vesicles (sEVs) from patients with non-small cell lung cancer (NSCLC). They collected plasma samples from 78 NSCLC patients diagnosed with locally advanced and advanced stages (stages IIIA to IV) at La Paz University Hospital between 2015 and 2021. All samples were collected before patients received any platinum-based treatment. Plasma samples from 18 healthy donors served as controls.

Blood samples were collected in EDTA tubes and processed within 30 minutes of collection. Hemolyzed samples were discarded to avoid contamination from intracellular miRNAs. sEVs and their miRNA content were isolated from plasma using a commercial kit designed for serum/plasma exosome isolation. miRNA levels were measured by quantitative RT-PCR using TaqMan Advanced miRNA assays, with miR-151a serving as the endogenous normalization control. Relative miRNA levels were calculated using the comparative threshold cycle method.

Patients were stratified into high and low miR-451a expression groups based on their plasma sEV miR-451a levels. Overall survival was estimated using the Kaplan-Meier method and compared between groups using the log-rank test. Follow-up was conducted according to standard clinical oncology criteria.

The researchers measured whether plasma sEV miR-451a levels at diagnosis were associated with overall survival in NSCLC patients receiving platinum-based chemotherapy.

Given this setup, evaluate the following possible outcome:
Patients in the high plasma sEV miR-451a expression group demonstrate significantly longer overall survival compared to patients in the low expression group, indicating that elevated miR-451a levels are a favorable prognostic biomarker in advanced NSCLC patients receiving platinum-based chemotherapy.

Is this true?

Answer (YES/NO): NO